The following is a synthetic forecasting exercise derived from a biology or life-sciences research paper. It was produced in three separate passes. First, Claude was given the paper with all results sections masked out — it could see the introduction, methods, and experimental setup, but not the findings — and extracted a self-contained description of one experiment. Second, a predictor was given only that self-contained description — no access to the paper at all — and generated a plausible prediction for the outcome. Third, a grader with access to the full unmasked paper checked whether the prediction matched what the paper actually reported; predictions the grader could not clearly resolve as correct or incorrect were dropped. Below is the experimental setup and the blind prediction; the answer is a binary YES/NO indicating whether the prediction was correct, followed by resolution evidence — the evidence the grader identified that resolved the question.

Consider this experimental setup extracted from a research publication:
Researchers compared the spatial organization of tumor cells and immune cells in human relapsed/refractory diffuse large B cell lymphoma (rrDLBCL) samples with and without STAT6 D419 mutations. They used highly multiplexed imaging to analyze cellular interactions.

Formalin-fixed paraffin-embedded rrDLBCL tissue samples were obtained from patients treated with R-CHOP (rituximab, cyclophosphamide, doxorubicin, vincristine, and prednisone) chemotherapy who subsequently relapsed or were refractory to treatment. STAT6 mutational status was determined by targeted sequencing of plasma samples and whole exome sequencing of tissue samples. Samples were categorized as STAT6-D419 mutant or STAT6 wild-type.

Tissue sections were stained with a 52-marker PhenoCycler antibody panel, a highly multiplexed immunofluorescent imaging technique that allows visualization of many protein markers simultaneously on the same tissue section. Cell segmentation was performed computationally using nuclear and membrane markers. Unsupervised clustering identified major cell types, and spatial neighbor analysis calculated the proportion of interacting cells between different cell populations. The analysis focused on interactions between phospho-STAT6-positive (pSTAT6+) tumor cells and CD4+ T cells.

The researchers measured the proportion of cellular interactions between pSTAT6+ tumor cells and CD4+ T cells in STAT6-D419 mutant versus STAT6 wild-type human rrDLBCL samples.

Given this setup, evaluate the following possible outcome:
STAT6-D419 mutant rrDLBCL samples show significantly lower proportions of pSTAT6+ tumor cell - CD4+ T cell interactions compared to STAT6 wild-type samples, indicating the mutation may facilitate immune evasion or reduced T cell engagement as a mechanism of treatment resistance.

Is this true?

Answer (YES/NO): NO